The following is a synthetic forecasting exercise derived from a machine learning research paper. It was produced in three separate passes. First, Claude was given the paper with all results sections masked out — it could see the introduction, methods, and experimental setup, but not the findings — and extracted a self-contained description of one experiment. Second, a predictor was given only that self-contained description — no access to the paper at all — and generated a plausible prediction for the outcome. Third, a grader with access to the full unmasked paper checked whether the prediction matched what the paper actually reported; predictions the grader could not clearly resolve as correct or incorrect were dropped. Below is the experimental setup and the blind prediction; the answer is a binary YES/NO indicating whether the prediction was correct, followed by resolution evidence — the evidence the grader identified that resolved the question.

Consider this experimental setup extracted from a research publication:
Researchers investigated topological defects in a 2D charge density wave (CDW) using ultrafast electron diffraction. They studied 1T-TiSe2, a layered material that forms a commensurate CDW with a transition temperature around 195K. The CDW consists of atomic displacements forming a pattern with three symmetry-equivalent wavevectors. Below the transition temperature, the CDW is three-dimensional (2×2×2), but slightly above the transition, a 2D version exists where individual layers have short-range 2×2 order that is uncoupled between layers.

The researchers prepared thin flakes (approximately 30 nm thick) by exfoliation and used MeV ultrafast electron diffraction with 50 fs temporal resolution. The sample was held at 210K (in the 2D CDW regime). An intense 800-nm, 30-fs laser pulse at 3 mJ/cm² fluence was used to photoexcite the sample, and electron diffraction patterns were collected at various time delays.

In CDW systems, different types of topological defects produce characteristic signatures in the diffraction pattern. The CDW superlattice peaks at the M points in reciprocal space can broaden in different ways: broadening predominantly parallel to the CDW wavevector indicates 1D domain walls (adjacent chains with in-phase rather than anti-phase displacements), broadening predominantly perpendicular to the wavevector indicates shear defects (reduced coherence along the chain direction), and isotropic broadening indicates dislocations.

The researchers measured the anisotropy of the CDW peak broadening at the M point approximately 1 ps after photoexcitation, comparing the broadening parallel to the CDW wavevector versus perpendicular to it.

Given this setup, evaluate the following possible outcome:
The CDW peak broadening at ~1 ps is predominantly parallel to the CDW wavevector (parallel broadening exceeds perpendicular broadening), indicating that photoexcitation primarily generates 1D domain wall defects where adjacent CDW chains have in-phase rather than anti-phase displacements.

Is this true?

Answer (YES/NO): YES